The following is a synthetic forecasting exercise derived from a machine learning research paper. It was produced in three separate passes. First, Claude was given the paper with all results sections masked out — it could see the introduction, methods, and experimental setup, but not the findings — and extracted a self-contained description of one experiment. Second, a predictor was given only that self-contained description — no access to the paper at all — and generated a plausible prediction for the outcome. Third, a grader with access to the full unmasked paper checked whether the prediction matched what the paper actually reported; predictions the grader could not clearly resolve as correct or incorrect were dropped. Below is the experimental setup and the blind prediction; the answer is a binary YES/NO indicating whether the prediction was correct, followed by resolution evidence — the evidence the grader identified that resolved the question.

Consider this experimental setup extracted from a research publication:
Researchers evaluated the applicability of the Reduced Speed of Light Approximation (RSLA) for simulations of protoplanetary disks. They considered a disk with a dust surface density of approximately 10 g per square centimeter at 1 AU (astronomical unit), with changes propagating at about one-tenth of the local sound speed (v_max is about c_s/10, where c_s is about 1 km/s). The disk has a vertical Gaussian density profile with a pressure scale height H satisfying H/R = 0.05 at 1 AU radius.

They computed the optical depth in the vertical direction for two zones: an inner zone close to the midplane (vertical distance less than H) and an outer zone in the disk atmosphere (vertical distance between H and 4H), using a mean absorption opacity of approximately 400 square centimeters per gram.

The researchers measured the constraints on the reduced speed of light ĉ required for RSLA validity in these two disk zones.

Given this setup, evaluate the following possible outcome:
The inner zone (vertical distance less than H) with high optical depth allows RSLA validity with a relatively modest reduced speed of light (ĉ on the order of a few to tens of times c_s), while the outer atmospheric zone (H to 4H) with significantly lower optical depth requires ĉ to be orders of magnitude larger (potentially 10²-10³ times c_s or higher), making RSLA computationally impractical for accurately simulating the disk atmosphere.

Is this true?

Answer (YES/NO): NO